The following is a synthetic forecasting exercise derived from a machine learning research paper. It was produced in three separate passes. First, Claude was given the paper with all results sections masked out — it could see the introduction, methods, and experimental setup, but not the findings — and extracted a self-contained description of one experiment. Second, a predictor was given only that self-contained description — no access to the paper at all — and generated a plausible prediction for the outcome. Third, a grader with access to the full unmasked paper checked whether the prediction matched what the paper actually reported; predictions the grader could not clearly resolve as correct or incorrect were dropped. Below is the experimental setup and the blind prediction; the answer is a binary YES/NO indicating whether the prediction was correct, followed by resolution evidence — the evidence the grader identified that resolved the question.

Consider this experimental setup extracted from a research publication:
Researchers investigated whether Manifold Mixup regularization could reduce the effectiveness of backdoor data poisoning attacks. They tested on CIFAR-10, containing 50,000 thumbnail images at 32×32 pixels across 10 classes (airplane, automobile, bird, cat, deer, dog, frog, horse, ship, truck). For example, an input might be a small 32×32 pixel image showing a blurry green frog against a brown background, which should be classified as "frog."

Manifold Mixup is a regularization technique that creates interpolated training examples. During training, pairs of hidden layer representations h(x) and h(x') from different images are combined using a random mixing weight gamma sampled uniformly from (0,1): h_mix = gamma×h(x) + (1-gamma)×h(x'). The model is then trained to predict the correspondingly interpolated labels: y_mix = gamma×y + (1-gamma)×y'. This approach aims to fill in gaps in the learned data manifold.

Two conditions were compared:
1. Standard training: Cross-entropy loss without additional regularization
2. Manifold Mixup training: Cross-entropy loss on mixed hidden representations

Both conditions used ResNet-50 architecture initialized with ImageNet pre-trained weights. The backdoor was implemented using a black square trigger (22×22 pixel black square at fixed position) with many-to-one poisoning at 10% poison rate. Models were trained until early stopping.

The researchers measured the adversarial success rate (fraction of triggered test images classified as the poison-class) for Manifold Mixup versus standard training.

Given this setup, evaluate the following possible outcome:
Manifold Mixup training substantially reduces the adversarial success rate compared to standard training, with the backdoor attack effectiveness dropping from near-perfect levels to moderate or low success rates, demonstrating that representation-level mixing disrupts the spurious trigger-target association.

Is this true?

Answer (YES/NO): NO